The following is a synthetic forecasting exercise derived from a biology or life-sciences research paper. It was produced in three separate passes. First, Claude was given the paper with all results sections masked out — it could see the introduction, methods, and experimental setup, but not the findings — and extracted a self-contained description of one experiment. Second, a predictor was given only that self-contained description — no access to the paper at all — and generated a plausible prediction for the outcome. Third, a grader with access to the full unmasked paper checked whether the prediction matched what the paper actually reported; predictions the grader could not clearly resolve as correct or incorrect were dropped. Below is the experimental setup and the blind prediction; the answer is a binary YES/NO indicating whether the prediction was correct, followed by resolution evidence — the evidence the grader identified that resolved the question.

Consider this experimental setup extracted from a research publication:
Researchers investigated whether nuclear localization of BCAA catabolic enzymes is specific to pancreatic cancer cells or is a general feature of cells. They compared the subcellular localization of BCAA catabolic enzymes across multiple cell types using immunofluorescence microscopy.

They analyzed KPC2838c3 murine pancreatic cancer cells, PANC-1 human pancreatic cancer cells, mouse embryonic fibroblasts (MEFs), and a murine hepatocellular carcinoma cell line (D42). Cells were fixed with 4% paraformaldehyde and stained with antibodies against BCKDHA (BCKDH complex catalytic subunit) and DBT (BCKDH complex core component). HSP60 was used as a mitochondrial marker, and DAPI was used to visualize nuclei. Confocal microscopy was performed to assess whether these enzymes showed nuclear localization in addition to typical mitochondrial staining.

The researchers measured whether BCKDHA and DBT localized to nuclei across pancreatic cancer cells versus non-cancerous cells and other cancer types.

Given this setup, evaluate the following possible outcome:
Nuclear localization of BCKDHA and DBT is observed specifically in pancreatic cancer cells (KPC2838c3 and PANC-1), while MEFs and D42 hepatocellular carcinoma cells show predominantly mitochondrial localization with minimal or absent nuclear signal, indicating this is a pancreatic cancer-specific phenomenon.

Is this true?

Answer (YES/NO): YES